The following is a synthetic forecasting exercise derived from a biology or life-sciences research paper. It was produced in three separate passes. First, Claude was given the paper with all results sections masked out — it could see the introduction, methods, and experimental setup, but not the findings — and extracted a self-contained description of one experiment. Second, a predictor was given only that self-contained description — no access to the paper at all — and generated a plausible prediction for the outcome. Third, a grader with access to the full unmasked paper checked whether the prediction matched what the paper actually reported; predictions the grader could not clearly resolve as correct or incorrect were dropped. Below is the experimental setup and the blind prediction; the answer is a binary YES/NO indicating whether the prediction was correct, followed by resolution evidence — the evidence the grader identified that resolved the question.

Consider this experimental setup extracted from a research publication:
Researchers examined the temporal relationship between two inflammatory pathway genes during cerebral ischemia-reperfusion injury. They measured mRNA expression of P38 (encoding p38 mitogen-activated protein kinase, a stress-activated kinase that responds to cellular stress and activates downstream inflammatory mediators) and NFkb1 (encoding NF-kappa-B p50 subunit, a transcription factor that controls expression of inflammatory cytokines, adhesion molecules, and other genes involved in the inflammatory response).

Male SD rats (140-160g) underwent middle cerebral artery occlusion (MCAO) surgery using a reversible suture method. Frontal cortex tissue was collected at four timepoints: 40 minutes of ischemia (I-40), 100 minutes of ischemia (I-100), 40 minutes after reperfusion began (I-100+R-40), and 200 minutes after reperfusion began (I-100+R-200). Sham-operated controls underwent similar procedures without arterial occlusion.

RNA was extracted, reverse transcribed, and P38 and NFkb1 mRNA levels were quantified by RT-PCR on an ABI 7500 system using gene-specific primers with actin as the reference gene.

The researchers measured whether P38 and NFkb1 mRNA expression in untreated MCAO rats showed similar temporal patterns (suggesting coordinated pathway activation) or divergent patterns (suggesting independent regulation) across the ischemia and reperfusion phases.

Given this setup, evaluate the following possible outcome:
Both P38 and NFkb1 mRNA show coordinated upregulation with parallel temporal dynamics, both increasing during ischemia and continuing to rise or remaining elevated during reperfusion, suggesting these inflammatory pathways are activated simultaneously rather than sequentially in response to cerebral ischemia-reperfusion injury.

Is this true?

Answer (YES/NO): NO